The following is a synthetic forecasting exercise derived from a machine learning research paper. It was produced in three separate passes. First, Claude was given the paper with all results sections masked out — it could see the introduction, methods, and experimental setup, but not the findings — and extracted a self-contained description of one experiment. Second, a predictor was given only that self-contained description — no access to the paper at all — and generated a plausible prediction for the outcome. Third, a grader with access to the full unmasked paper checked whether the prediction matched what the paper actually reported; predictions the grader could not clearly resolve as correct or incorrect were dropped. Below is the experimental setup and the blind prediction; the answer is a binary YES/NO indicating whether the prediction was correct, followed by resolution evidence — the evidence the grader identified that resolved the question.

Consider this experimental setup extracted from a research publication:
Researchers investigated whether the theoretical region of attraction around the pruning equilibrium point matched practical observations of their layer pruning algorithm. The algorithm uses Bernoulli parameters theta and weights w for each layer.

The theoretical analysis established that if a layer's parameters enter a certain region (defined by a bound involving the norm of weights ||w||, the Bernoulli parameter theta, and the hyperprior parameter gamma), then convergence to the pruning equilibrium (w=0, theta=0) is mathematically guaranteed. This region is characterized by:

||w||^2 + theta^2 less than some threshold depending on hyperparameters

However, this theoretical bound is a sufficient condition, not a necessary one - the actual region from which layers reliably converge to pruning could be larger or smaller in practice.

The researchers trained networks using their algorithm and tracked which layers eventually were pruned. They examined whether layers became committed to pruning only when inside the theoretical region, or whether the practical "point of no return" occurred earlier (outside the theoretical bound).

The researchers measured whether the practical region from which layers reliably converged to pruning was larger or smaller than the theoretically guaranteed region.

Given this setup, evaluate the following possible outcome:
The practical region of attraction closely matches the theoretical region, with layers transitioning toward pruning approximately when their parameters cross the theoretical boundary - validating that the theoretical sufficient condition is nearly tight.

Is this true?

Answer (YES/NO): NO